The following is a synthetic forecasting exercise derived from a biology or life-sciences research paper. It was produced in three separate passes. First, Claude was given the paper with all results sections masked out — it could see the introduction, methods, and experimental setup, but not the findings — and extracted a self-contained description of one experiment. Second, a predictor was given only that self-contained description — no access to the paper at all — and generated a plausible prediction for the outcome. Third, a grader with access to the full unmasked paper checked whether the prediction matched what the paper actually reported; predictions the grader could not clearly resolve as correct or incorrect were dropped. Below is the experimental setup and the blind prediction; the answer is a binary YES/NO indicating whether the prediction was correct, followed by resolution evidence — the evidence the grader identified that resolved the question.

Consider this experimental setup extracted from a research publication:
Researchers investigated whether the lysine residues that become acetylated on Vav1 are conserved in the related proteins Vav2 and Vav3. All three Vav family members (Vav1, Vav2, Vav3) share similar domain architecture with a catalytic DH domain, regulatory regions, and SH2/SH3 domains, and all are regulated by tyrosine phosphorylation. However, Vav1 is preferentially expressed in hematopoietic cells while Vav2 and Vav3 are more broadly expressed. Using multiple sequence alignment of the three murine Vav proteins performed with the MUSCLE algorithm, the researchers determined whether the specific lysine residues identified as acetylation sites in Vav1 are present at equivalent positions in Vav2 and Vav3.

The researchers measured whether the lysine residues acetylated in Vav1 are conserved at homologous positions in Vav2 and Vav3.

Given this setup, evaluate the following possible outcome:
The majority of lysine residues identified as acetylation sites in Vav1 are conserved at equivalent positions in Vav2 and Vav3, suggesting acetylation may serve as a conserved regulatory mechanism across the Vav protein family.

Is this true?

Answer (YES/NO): NO